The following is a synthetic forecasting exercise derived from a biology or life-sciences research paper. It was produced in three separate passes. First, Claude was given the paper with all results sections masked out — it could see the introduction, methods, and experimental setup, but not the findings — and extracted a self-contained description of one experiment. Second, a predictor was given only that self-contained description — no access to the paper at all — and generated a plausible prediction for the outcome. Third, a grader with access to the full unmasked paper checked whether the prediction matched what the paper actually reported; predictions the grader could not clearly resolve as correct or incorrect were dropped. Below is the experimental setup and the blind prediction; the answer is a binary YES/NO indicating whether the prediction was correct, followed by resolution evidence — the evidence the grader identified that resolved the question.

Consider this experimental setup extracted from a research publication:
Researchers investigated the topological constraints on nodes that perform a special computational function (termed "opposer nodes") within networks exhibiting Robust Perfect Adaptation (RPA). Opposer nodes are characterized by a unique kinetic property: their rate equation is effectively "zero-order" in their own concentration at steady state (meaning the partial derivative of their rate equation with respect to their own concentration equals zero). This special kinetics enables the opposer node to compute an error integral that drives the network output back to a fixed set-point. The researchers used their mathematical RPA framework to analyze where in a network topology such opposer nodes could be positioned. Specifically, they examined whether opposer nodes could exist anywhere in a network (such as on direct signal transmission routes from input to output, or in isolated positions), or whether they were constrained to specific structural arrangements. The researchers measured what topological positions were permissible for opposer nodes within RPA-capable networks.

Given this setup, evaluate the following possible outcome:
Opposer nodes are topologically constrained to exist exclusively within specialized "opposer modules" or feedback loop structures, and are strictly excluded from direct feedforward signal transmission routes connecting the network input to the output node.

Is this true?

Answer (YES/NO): NO